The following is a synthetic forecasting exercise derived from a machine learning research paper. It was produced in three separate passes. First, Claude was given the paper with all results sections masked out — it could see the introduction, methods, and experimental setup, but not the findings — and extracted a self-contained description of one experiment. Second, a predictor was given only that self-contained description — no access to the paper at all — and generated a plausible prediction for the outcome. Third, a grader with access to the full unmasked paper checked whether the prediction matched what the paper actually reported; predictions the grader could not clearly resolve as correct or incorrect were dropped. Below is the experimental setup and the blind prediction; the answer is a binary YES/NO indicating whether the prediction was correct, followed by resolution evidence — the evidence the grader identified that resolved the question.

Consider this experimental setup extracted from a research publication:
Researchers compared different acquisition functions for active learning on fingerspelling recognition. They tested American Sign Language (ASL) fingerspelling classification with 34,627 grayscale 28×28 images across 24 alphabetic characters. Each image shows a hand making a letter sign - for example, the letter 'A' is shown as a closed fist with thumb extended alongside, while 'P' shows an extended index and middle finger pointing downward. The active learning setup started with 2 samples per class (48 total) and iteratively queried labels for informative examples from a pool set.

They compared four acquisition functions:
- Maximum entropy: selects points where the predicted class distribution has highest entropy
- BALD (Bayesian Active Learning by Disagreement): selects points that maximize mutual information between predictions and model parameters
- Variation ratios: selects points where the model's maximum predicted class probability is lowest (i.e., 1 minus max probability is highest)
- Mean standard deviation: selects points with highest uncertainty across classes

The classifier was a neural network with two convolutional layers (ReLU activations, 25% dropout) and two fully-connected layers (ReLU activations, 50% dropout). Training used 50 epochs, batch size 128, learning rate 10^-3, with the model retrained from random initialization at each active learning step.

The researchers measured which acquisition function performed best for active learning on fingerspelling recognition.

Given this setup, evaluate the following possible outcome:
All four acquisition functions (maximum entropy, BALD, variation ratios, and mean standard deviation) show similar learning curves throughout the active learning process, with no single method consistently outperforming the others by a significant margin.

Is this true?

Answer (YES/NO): YES